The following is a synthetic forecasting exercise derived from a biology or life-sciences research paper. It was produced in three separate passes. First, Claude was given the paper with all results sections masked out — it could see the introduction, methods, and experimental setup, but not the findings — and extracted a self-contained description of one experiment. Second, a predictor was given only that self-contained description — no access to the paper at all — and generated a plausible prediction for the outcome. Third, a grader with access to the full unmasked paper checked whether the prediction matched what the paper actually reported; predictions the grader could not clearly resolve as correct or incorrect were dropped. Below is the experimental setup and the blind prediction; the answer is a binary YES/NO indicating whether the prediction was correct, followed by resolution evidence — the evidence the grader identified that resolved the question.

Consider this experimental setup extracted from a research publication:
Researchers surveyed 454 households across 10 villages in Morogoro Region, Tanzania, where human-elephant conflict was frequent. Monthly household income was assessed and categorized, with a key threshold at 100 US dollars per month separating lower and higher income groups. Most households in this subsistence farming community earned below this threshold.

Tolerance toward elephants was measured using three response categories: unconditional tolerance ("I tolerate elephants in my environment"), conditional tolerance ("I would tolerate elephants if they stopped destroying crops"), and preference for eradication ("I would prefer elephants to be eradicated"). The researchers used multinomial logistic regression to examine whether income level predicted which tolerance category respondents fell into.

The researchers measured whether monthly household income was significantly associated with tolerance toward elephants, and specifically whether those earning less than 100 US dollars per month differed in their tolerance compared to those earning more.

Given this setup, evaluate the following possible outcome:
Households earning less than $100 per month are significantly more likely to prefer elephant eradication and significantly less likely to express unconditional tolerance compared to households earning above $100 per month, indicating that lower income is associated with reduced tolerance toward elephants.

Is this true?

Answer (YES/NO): YES